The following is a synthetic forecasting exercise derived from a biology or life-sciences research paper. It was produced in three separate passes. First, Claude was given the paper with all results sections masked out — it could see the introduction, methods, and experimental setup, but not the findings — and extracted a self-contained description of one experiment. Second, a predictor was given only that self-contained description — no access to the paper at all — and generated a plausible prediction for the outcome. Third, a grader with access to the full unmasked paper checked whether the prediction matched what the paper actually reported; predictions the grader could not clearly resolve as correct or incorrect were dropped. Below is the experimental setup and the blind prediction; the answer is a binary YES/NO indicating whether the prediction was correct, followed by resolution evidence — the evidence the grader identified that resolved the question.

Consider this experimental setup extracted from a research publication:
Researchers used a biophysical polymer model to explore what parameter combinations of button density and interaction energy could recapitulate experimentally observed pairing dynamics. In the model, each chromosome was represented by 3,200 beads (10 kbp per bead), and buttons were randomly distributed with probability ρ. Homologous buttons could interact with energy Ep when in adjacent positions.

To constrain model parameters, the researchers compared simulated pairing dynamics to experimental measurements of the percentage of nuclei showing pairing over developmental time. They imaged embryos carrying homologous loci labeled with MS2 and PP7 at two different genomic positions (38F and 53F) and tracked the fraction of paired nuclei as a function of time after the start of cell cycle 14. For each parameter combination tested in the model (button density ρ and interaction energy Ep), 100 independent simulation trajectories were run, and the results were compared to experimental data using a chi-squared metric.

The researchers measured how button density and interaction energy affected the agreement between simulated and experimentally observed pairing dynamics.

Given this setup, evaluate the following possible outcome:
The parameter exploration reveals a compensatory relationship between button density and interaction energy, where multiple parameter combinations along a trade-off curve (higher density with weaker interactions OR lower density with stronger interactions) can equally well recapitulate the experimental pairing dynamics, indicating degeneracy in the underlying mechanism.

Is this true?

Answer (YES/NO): YES